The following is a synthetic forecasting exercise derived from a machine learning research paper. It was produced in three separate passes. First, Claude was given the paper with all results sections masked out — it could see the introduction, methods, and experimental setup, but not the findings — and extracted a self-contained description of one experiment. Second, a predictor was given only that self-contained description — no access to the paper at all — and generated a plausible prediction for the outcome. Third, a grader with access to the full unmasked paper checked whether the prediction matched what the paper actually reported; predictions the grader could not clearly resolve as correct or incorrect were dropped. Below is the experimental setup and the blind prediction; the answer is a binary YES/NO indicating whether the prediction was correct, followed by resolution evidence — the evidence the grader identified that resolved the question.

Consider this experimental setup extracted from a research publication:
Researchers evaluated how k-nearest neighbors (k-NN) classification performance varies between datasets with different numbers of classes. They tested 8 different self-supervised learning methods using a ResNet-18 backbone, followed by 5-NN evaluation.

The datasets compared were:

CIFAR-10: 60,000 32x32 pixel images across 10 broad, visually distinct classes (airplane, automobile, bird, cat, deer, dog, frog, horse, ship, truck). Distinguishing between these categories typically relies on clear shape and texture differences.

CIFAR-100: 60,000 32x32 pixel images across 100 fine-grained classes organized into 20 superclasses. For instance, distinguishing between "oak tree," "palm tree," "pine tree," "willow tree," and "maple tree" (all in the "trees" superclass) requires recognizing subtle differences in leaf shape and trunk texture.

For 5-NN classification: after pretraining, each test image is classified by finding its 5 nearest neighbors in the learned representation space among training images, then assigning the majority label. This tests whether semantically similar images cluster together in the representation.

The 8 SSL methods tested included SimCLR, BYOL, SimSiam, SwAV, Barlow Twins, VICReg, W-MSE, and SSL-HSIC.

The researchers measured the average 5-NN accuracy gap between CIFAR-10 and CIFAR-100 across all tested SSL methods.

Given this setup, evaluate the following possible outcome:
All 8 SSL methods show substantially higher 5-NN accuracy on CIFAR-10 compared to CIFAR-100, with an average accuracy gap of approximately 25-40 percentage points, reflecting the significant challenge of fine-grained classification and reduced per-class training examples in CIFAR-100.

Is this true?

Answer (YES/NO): YES